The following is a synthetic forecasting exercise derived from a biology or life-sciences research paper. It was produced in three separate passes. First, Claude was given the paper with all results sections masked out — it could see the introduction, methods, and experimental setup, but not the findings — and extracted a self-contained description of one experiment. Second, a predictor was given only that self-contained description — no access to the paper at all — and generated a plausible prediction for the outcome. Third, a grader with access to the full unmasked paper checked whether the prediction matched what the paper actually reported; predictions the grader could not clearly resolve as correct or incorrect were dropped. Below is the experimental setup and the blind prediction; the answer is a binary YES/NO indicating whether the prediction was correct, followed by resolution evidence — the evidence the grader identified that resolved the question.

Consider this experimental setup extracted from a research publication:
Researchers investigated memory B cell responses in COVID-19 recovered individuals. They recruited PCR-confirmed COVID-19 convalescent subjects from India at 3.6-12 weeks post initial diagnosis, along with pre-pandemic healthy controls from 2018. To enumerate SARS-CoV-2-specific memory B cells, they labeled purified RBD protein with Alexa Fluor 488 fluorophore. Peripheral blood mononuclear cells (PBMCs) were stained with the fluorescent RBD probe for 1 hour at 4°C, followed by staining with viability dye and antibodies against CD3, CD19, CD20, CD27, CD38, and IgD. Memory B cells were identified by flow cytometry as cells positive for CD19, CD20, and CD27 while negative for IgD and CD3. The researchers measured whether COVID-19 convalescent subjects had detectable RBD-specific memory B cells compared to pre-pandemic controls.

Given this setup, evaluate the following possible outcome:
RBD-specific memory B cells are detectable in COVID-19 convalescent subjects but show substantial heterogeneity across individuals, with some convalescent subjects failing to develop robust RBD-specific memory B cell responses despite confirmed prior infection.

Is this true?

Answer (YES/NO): YES